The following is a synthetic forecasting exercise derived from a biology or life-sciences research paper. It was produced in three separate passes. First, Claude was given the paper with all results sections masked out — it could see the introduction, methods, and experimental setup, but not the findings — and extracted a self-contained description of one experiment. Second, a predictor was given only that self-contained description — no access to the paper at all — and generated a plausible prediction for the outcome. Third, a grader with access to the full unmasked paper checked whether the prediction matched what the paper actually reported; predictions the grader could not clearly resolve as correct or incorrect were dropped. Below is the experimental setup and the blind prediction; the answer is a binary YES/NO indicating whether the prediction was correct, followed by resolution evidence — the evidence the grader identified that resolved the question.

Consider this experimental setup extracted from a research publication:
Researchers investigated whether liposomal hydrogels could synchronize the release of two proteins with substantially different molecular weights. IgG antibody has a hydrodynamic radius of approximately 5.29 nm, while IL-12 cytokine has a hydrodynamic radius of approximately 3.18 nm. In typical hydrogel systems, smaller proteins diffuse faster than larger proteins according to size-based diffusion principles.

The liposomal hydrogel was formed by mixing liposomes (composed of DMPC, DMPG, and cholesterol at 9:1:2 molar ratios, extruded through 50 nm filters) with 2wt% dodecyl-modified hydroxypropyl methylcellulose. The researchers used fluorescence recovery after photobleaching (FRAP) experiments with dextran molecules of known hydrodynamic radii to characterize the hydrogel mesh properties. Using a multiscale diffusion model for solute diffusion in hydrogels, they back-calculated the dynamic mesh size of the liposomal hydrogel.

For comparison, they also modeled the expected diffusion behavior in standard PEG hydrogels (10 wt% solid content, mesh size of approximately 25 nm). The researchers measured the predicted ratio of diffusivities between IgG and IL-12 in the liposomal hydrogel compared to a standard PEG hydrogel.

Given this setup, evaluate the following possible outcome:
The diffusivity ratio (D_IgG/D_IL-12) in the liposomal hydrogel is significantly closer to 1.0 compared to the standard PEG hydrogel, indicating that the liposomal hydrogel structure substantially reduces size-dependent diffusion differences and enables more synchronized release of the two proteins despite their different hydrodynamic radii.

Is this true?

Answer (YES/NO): NO